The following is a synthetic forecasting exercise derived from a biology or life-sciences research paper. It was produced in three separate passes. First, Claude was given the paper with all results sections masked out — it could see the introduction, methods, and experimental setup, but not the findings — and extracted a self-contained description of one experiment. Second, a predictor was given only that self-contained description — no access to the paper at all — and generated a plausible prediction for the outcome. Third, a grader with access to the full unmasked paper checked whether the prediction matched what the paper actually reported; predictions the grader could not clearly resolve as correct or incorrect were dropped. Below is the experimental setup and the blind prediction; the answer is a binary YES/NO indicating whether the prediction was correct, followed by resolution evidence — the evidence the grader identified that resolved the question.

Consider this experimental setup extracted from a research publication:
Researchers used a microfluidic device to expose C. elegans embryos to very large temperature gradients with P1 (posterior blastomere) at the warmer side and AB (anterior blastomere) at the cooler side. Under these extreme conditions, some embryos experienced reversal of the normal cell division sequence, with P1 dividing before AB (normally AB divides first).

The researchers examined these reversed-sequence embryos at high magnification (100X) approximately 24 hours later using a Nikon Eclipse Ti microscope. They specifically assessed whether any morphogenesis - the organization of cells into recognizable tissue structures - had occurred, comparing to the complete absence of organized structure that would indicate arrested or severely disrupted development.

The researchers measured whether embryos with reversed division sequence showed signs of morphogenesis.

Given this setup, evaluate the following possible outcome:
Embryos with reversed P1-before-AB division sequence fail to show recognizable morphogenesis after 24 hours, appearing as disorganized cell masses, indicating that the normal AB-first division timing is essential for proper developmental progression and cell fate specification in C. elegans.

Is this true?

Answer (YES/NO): NO